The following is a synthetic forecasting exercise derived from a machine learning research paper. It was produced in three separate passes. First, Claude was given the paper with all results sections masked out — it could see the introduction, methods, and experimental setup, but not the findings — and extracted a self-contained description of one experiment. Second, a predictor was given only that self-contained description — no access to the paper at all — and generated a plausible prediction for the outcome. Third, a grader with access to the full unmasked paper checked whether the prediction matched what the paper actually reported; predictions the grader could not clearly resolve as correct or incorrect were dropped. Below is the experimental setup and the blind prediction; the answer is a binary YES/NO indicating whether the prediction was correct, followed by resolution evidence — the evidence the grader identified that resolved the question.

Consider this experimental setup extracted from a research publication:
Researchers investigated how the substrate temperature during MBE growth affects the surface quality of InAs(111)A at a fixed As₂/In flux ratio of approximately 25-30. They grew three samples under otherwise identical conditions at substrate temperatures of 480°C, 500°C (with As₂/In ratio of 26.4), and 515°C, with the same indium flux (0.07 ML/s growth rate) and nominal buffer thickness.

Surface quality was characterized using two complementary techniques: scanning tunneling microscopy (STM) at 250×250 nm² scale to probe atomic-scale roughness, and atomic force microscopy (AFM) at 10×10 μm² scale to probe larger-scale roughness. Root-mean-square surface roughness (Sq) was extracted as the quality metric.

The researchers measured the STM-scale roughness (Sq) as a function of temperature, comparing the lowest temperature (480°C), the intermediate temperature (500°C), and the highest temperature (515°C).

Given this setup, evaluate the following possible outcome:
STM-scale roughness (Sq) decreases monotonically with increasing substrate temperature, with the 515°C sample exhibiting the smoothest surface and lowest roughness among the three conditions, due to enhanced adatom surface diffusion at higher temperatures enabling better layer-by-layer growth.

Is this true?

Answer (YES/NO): NO